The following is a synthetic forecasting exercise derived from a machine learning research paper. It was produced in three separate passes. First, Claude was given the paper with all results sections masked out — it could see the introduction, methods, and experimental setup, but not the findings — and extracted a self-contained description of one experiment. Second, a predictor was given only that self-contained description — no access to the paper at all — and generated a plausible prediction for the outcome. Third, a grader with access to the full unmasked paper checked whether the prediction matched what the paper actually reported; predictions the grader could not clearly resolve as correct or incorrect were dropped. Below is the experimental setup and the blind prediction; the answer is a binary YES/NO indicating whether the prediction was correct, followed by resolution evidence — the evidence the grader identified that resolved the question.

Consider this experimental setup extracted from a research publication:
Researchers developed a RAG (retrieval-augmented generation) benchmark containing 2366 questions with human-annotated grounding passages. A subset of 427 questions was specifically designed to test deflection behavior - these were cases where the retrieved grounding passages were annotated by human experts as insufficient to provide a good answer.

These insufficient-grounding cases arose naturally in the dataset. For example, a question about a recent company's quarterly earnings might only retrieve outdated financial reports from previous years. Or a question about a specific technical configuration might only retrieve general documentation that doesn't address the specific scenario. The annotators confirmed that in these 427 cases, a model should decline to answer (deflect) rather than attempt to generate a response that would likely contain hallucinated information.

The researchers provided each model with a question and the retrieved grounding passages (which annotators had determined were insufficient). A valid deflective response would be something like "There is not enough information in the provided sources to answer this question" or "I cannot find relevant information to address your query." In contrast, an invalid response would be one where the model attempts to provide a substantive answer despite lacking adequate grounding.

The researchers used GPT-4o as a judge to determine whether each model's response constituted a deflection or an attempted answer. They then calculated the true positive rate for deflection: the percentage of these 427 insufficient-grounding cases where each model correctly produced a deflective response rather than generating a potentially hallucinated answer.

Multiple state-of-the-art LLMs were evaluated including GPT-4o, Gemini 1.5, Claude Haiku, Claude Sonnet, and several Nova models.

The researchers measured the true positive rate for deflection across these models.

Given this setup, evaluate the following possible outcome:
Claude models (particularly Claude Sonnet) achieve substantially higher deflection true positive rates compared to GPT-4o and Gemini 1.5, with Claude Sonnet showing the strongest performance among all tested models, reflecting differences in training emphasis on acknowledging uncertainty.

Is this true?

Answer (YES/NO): NO